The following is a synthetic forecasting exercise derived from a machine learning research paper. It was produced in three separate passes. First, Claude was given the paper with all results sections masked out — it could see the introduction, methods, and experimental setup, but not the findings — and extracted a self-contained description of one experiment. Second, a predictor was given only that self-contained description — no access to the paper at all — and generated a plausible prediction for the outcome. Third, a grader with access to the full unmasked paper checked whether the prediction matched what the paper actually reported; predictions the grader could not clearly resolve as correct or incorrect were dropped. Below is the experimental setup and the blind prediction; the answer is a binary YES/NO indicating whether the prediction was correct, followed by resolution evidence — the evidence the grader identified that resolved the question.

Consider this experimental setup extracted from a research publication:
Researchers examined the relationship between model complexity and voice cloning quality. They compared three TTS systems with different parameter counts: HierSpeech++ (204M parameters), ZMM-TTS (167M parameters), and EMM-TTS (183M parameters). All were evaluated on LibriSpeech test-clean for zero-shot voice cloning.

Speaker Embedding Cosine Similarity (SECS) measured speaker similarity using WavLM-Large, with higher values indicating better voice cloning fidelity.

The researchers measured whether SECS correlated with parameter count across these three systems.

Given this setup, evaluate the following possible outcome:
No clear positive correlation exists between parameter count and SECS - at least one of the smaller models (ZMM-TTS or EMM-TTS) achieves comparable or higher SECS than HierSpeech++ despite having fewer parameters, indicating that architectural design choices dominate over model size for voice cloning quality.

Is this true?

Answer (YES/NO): YES